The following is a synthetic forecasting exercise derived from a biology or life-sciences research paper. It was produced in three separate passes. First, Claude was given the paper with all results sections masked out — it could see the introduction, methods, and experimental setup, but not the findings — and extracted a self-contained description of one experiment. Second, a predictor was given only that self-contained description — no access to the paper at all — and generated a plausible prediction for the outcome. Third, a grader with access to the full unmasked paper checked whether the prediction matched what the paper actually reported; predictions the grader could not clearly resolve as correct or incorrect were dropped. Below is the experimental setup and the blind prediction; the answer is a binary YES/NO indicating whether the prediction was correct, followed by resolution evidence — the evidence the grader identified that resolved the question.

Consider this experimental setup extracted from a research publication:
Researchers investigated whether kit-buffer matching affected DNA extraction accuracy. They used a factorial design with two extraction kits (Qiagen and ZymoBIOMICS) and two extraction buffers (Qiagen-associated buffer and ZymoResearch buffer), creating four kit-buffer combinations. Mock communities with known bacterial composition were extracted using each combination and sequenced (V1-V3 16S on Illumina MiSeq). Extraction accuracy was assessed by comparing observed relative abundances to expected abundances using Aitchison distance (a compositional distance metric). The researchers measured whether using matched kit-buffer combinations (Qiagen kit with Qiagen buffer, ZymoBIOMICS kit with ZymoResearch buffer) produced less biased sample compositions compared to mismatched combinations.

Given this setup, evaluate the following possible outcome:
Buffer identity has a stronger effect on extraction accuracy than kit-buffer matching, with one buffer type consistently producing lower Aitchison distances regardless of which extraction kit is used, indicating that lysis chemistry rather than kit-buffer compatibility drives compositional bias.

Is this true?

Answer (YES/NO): NO